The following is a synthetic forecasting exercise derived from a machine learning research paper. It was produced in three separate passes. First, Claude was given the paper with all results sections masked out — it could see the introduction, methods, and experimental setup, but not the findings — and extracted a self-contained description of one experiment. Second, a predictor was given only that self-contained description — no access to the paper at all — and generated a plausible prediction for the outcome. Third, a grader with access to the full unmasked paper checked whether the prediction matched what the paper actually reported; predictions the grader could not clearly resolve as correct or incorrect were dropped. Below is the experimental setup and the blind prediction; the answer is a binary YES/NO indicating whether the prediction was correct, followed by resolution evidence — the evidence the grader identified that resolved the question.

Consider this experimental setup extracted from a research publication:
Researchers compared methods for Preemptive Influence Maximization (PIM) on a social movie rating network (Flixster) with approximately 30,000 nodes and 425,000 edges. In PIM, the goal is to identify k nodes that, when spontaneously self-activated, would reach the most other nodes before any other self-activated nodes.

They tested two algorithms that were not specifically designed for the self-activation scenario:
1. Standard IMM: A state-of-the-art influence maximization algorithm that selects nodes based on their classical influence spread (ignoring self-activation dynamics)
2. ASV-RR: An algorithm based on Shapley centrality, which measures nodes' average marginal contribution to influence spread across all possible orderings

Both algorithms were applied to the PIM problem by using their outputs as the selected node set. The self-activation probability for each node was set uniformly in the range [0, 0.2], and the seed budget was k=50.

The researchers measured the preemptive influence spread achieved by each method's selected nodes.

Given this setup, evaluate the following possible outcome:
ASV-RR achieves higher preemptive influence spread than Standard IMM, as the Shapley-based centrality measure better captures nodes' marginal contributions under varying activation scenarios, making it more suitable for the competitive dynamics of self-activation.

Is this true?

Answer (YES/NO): YES